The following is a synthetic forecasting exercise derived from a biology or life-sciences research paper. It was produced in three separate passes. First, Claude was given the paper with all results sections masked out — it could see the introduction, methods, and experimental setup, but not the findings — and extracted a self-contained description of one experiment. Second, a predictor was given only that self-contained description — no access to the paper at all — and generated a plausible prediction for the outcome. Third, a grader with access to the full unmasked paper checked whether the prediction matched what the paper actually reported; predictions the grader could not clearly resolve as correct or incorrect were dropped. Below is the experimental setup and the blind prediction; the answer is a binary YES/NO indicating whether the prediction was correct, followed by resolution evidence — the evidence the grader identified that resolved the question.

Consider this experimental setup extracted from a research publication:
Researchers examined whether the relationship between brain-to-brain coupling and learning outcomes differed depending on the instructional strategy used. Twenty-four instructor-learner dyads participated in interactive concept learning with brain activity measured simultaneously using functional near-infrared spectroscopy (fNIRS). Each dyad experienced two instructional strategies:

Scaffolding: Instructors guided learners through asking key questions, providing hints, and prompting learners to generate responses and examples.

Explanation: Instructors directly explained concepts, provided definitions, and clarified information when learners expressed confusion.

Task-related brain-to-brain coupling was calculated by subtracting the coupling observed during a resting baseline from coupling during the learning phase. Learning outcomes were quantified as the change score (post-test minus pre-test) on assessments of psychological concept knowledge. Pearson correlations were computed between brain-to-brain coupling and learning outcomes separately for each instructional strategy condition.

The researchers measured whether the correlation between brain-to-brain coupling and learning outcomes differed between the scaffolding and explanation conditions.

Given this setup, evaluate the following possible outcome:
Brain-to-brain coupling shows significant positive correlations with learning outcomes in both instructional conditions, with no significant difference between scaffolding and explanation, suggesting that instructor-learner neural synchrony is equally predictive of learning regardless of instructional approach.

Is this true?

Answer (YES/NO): NO